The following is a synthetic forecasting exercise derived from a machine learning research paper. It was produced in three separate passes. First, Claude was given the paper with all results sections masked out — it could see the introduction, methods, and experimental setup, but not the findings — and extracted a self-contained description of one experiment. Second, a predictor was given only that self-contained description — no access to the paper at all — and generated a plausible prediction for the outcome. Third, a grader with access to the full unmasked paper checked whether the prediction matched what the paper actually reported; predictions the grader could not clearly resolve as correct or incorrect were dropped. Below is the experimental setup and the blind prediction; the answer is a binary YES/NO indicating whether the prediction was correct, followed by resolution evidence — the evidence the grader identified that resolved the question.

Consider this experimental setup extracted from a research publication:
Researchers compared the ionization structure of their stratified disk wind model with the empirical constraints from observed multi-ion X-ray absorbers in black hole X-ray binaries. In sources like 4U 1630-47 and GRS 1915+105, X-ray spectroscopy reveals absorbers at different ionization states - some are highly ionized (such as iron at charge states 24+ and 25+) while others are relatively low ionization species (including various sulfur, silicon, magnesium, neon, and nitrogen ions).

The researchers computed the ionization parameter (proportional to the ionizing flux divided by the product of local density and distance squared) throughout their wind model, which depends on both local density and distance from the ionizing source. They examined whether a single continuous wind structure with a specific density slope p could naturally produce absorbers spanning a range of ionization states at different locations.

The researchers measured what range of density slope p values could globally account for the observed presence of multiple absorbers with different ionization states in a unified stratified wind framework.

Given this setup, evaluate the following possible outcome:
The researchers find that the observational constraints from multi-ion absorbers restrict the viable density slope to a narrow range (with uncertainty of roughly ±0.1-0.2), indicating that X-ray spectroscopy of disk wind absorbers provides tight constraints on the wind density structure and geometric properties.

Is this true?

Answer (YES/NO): NO